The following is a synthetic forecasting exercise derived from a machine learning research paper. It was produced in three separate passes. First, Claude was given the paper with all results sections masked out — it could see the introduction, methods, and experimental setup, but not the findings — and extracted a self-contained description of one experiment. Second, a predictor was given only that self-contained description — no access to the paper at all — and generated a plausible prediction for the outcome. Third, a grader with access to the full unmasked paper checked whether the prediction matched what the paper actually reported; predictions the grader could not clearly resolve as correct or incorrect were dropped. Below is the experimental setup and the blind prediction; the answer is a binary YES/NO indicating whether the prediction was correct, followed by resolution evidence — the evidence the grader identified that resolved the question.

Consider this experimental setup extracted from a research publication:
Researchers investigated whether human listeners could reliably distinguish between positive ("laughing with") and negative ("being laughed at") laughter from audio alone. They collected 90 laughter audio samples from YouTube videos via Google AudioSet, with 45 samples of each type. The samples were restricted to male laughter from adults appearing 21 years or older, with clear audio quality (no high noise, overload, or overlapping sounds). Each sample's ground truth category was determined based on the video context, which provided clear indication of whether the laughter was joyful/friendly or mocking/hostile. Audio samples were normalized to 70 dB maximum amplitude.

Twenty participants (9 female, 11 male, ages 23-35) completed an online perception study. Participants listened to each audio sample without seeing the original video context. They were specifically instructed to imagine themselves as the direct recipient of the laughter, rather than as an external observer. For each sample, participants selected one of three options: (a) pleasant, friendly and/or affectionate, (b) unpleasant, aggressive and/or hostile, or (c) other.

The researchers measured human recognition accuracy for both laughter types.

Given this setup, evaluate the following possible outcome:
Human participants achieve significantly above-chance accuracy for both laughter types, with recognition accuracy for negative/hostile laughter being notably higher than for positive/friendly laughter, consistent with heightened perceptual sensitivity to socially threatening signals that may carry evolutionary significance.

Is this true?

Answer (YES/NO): NO